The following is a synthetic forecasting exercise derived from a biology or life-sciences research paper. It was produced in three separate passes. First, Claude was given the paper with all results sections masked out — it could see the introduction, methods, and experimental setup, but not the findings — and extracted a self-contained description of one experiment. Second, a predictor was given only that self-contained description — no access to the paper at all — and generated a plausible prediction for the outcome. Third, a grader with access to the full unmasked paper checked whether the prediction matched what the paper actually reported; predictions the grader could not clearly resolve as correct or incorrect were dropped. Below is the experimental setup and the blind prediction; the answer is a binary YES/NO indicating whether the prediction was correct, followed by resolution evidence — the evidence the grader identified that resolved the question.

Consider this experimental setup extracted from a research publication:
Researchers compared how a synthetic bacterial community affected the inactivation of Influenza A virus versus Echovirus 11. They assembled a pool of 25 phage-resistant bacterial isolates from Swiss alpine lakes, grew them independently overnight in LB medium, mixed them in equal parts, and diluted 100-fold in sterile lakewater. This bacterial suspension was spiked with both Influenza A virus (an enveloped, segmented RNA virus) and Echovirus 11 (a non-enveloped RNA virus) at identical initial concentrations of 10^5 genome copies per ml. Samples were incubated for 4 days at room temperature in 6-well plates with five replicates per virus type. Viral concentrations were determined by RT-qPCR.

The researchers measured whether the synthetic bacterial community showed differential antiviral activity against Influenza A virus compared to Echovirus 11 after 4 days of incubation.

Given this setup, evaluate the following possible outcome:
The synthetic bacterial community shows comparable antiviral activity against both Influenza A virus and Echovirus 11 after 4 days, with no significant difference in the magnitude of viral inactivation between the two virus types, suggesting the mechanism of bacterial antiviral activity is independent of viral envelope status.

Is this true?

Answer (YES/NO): NO